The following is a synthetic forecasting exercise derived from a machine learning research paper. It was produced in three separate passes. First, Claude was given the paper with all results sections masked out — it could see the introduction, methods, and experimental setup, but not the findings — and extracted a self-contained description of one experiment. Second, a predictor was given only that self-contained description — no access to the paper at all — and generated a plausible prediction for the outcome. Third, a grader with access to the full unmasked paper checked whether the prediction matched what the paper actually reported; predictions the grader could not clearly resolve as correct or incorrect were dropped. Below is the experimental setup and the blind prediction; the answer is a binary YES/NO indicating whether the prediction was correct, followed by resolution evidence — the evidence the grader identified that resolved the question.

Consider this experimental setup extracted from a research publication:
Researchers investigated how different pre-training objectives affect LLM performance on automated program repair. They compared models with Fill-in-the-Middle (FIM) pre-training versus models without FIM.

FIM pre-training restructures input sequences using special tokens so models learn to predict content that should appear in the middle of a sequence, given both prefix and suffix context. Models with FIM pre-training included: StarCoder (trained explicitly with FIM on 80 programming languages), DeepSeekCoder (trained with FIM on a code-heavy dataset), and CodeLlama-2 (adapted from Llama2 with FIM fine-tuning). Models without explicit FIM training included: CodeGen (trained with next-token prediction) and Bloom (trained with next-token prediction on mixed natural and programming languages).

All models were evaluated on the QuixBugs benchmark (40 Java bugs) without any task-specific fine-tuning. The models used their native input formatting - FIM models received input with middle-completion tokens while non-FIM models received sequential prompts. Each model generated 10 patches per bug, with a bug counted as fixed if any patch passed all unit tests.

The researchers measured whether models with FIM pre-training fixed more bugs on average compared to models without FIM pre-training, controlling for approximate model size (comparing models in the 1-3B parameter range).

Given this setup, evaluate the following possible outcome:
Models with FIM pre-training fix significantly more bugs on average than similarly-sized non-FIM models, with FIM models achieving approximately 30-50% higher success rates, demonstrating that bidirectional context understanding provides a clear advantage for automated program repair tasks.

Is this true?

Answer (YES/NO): NO